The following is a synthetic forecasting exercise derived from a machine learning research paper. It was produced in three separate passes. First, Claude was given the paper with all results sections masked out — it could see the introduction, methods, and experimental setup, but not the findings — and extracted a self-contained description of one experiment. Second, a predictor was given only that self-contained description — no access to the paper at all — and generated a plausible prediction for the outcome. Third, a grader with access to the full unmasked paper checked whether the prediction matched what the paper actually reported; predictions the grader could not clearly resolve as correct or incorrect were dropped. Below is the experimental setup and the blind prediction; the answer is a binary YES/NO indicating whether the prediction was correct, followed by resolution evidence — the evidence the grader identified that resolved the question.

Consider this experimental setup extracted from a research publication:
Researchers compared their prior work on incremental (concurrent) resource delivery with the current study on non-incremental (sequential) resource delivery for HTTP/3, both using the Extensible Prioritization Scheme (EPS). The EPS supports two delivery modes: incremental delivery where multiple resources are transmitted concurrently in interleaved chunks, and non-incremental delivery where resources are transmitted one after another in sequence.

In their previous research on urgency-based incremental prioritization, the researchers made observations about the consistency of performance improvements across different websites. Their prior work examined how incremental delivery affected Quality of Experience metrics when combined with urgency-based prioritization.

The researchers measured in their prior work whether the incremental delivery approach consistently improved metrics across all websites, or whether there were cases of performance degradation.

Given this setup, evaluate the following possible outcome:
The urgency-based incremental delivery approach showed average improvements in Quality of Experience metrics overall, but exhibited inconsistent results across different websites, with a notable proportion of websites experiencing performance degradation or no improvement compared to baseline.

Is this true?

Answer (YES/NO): NO